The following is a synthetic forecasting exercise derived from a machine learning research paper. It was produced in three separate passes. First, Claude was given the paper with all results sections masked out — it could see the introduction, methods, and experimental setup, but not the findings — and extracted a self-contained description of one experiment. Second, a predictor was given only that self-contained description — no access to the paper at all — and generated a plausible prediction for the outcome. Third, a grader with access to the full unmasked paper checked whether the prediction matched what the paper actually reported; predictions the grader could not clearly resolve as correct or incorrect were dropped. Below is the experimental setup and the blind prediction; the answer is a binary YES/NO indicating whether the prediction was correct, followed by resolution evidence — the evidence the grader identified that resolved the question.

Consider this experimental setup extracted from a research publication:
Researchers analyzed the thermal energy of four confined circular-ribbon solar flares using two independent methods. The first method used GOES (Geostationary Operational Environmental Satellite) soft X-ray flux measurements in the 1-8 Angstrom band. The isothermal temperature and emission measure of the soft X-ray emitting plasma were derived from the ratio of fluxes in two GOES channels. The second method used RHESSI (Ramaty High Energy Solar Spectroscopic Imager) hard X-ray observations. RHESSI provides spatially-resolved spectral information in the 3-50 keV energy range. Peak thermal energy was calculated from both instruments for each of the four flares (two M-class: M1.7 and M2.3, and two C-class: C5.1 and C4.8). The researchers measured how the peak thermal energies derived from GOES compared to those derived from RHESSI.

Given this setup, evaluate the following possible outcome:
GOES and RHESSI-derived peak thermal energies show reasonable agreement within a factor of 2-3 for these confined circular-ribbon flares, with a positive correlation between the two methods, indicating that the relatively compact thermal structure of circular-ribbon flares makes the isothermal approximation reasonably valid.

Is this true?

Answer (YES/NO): NO